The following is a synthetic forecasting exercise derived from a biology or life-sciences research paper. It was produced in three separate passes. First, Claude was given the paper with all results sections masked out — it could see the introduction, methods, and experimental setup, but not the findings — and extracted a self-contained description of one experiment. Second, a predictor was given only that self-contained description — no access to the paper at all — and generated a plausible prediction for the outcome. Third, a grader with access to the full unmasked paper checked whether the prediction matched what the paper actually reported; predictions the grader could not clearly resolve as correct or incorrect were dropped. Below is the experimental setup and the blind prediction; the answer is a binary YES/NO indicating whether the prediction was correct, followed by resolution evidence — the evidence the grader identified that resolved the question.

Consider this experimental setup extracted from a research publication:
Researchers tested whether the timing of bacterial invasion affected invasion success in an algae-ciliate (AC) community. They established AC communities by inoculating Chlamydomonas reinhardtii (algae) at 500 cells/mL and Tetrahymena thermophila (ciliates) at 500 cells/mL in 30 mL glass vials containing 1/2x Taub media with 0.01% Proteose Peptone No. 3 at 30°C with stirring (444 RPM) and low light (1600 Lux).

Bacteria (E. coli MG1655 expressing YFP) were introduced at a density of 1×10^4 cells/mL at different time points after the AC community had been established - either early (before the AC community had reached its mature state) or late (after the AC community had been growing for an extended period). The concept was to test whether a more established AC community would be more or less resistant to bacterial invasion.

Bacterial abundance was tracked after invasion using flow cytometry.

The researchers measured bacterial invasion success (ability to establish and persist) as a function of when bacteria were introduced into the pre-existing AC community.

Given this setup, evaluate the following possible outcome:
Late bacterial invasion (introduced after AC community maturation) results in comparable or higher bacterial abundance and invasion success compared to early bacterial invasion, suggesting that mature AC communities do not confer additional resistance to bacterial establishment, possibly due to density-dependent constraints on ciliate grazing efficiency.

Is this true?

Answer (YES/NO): NO